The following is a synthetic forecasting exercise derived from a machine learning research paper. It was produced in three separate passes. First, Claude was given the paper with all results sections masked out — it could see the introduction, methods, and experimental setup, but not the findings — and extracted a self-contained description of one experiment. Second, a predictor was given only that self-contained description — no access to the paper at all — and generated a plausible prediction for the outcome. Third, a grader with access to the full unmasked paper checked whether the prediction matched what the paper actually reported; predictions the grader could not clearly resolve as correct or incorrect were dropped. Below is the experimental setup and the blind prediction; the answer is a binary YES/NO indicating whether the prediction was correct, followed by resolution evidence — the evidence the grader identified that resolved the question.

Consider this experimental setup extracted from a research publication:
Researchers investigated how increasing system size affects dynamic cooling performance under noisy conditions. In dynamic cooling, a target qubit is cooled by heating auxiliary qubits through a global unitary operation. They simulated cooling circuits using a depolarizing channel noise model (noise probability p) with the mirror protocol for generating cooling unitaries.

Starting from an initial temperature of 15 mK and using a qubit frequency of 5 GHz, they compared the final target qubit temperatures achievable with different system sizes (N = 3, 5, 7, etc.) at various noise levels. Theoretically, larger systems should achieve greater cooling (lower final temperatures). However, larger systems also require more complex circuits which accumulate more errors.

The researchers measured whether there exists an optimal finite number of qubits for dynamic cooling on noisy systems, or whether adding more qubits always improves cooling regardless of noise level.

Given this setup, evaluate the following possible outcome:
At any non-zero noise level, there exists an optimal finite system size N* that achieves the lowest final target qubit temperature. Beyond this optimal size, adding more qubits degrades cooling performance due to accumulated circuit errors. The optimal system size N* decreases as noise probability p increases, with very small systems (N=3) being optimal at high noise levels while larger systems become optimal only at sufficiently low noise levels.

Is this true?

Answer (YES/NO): NO